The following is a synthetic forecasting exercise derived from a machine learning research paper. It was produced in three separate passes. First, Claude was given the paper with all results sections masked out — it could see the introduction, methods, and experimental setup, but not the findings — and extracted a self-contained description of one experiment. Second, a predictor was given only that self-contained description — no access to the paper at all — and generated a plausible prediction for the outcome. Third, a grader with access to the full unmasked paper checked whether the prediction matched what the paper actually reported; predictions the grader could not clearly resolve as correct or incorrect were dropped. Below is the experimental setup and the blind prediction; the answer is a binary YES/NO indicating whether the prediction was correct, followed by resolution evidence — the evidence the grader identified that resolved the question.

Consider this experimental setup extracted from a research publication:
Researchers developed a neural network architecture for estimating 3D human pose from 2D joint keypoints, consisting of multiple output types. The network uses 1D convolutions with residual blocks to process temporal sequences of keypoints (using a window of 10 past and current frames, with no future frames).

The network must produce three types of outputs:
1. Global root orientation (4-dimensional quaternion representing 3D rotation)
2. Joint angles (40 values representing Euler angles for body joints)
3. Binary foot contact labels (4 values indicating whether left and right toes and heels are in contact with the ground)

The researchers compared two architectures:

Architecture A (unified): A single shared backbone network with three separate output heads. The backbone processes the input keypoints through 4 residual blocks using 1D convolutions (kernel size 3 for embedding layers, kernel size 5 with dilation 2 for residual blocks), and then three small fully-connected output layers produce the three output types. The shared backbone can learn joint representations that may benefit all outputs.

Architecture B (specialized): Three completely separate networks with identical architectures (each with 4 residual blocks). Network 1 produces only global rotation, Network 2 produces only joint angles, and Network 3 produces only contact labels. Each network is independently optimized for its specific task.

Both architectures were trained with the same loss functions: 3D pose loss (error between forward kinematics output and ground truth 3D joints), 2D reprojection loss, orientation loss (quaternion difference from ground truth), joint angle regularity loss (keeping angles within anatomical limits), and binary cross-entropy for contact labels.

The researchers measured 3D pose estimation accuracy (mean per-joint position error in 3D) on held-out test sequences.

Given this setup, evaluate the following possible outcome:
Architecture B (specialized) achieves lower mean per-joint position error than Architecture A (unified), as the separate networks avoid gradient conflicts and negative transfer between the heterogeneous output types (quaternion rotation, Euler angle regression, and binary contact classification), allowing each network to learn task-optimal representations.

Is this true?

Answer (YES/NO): YES